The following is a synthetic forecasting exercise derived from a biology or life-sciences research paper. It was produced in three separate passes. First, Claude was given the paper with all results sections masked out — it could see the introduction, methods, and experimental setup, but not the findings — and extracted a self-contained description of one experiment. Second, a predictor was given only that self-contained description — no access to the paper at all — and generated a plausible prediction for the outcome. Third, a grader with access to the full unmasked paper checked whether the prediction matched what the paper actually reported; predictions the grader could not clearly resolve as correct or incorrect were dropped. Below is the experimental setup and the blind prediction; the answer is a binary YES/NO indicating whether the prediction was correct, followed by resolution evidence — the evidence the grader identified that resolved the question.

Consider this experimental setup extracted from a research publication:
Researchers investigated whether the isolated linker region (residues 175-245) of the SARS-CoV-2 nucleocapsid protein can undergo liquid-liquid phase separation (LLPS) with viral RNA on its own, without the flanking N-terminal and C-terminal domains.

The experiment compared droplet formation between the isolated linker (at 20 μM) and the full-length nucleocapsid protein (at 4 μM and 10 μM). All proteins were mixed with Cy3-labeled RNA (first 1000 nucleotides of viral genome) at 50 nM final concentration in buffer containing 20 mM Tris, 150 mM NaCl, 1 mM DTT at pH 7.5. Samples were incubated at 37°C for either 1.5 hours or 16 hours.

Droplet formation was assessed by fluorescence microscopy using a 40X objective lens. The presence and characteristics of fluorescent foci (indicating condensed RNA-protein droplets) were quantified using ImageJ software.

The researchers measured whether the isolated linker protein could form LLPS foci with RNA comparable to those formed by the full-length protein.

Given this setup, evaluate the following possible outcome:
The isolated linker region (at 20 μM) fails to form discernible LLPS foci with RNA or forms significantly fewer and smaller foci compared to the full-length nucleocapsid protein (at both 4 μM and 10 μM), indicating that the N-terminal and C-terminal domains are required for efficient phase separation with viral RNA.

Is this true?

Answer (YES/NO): NO